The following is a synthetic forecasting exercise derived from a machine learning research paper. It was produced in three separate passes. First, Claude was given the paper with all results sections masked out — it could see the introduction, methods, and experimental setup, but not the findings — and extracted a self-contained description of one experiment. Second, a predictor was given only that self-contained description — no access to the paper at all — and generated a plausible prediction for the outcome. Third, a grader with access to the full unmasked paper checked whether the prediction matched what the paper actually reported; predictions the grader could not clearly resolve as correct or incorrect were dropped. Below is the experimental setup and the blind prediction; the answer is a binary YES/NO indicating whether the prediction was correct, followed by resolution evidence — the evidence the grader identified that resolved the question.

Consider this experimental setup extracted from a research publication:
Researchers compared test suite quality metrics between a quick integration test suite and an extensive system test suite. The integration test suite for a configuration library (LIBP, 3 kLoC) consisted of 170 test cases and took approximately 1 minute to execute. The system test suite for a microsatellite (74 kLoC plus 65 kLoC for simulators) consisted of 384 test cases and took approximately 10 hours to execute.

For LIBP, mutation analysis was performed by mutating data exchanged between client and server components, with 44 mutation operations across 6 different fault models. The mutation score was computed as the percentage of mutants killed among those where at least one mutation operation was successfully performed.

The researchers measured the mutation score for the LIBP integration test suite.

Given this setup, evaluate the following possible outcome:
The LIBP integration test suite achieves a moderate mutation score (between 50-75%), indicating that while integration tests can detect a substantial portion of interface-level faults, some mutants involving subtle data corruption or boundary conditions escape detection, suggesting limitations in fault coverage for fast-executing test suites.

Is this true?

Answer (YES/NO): NO